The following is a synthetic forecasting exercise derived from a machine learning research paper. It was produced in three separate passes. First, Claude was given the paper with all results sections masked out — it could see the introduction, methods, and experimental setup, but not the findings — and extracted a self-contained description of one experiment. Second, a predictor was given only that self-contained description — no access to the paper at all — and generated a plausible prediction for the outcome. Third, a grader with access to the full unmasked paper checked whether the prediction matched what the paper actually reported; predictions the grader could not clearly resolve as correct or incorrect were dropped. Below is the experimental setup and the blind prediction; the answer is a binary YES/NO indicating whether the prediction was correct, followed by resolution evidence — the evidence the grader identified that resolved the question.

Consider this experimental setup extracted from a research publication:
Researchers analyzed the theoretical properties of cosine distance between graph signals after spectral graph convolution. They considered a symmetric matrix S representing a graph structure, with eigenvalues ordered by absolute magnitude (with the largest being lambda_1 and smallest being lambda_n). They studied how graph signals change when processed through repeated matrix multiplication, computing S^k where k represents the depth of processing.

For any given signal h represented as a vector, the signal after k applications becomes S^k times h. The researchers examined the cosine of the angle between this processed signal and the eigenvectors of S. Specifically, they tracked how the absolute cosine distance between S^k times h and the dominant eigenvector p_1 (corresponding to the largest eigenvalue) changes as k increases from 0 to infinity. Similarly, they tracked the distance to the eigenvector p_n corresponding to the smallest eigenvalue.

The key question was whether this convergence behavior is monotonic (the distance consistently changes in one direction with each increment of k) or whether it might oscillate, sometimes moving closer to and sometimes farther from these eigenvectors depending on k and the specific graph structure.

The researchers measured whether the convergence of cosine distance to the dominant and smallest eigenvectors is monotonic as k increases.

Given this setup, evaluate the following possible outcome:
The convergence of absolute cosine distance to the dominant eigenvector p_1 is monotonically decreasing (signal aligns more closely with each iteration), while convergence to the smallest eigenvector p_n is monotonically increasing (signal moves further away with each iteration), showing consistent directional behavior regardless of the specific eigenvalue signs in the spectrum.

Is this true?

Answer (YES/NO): YES